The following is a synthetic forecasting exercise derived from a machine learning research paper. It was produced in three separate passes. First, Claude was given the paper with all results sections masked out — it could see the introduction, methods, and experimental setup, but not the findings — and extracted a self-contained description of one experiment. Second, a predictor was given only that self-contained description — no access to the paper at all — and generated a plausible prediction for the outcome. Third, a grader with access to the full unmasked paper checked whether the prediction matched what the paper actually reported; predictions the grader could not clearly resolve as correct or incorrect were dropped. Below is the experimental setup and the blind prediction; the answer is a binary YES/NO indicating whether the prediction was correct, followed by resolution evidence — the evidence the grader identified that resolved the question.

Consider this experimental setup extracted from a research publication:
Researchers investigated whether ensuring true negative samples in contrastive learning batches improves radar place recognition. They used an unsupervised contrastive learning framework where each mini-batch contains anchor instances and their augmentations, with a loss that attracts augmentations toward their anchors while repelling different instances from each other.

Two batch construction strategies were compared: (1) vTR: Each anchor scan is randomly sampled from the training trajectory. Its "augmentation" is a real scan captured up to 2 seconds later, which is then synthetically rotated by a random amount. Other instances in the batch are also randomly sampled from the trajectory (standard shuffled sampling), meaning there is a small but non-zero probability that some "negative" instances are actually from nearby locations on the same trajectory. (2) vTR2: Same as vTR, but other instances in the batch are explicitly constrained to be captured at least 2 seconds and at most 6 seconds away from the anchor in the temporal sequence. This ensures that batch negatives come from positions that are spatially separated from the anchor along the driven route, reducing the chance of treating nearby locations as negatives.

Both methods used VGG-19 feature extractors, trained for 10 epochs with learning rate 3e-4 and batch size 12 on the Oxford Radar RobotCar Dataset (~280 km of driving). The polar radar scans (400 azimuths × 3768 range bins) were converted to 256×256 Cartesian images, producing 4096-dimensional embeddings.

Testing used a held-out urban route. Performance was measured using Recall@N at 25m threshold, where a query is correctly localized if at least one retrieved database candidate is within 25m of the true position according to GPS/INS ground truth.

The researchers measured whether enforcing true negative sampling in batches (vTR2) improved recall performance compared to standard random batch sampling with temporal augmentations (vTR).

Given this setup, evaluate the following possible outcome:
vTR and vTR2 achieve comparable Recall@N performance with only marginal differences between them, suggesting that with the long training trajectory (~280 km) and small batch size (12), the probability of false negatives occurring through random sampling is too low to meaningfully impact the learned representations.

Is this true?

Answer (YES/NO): NO